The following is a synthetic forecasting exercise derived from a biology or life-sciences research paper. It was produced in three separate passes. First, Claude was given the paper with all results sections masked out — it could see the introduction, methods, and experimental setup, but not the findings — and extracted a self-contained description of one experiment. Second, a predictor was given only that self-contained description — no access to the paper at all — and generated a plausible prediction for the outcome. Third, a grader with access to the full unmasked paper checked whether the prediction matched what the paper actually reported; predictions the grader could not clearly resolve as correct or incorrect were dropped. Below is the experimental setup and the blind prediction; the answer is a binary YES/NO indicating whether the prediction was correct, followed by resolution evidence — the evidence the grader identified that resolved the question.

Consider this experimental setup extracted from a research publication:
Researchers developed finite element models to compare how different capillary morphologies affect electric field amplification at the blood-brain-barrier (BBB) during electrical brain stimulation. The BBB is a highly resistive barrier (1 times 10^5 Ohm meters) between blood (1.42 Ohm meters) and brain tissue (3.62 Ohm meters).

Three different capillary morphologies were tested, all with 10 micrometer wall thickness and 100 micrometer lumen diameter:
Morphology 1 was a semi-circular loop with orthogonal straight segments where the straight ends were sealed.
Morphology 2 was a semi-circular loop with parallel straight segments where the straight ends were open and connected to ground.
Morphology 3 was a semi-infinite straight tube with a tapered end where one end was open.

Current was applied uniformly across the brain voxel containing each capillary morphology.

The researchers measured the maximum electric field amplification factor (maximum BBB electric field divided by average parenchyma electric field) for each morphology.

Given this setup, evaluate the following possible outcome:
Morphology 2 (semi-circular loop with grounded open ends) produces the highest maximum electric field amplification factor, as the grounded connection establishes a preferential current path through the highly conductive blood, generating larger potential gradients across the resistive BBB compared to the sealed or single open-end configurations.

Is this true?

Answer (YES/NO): NO